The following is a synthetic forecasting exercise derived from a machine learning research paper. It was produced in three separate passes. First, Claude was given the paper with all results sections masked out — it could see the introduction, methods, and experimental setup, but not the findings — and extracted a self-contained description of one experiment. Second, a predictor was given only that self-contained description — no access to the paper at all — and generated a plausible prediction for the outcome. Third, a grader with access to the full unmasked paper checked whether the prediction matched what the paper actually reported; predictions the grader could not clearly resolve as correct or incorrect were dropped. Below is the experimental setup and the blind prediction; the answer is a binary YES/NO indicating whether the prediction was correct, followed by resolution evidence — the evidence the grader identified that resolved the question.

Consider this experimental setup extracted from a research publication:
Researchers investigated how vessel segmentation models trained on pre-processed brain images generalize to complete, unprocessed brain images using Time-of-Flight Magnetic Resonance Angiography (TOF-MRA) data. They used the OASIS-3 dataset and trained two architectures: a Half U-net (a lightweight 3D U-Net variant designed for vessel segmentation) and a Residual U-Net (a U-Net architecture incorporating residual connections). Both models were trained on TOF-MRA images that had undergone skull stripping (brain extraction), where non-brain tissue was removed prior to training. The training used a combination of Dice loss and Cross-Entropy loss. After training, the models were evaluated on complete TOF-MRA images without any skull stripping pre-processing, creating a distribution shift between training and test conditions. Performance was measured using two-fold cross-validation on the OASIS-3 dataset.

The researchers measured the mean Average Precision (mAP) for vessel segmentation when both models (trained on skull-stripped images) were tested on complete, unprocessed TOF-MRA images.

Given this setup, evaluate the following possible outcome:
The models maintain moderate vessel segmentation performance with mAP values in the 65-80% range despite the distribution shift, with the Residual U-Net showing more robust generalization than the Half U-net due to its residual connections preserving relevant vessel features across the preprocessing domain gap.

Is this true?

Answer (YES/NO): NO